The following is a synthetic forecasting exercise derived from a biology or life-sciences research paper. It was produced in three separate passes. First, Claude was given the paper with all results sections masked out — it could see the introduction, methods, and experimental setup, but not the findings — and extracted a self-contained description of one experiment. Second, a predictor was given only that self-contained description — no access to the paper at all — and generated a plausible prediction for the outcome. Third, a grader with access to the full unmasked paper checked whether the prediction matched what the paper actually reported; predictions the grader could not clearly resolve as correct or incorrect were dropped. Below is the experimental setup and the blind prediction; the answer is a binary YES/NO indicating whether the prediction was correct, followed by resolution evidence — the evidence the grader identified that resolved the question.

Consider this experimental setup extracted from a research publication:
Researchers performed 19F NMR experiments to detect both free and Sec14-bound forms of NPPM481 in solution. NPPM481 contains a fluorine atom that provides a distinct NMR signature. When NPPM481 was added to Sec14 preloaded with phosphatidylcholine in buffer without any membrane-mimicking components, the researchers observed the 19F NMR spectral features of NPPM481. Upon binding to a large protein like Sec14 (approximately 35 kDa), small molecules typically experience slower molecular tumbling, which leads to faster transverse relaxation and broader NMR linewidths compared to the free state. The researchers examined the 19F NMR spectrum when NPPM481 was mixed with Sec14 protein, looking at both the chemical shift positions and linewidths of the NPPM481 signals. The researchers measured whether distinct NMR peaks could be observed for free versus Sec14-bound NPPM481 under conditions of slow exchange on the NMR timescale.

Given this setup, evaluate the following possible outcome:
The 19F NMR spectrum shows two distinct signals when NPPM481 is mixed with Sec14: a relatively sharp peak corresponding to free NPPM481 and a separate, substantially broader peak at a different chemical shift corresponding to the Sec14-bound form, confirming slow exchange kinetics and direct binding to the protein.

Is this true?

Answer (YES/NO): YES